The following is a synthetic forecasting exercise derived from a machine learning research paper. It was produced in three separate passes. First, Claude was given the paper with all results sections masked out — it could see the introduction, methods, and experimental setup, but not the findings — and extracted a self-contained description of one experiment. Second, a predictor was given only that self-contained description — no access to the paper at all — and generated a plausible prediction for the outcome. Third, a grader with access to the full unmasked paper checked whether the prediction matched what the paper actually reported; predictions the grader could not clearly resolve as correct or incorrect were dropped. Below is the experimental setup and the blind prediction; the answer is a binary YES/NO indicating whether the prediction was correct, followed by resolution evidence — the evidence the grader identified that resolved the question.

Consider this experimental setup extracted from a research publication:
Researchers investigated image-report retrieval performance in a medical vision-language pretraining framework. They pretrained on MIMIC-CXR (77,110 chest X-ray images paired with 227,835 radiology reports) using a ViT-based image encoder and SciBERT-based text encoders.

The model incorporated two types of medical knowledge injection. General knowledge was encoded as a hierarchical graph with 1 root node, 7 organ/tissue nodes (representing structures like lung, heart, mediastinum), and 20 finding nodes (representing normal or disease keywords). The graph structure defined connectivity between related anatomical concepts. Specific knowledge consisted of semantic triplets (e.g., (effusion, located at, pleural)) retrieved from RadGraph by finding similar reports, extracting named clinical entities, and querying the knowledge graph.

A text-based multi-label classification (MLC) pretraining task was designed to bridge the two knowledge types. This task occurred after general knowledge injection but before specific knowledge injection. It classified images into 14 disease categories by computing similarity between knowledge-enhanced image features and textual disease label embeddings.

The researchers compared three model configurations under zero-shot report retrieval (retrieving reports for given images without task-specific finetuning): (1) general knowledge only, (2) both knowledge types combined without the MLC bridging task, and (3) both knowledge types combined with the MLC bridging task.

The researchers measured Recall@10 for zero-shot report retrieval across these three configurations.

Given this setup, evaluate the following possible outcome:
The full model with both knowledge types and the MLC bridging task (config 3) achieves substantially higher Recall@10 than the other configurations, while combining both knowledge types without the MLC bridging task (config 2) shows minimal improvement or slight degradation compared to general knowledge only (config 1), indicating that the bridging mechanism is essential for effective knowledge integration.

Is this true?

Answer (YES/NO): NO